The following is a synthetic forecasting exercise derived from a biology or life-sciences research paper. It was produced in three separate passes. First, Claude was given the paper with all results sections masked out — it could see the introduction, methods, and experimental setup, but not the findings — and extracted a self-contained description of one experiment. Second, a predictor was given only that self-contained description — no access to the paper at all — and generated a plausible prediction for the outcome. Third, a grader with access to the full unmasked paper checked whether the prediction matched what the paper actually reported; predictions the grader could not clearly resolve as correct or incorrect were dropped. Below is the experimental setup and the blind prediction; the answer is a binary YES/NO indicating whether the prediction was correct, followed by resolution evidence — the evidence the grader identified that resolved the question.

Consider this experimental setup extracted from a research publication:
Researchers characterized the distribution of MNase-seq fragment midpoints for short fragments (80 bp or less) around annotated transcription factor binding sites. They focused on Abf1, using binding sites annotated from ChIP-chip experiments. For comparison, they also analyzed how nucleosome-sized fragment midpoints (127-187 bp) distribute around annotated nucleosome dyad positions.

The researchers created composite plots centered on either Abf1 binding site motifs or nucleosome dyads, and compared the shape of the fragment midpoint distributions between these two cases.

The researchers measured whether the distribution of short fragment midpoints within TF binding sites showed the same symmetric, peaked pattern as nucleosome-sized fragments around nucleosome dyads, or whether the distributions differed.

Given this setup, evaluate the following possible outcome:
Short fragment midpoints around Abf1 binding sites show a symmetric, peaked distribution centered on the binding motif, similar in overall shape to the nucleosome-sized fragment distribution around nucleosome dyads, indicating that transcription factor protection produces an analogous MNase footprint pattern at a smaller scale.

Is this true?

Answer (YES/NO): NO